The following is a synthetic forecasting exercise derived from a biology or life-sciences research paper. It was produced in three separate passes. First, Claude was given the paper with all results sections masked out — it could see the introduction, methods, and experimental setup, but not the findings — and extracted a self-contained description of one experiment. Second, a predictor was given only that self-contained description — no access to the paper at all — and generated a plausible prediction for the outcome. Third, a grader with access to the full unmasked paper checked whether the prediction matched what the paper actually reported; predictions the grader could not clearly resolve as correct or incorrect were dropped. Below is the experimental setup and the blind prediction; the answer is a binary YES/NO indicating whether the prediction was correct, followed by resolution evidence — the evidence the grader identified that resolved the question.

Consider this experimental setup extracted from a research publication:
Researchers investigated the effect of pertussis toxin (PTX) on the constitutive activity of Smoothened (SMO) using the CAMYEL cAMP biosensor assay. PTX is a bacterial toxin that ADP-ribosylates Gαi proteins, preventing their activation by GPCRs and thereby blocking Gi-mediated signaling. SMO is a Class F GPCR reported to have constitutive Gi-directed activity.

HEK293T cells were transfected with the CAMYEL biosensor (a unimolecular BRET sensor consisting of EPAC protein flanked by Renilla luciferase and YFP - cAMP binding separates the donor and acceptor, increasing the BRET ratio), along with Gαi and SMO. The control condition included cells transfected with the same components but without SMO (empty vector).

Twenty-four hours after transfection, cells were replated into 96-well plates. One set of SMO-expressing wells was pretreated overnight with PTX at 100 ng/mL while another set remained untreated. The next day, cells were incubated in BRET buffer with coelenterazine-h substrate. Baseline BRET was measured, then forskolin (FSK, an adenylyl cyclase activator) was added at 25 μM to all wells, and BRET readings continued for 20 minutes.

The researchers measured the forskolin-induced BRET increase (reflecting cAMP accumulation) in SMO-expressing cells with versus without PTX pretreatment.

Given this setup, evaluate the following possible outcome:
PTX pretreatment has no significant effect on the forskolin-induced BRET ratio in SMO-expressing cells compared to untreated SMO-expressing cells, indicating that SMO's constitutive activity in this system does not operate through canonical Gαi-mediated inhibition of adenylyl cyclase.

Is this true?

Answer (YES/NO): NO